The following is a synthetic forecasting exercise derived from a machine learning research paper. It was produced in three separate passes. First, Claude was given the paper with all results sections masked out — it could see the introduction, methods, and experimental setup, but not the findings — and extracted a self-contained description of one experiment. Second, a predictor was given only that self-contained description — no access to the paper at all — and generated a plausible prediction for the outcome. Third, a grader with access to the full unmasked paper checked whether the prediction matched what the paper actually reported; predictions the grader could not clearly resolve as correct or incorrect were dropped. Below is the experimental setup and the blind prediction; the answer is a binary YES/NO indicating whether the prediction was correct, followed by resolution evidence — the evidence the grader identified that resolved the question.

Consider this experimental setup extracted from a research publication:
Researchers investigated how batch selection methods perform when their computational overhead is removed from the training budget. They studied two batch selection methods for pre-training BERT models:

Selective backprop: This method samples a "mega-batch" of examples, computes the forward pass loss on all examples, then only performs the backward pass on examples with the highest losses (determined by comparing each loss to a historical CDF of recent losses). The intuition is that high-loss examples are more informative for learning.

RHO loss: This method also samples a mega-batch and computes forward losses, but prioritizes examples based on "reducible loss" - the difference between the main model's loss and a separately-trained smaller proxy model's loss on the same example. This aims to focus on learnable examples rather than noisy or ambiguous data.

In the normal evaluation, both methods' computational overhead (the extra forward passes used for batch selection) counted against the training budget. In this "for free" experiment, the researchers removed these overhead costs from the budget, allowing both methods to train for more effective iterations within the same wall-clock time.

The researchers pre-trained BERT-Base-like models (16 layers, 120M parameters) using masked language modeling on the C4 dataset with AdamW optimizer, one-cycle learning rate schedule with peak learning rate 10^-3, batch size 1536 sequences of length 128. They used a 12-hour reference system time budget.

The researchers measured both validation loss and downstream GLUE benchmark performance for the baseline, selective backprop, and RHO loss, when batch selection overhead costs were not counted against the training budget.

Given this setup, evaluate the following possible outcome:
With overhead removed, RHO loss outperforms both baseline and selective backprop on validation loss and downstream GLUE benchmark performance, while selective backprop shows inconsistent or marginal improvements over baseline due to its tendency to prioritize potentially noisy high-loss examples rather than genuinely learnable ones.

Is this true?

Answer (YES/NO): NO